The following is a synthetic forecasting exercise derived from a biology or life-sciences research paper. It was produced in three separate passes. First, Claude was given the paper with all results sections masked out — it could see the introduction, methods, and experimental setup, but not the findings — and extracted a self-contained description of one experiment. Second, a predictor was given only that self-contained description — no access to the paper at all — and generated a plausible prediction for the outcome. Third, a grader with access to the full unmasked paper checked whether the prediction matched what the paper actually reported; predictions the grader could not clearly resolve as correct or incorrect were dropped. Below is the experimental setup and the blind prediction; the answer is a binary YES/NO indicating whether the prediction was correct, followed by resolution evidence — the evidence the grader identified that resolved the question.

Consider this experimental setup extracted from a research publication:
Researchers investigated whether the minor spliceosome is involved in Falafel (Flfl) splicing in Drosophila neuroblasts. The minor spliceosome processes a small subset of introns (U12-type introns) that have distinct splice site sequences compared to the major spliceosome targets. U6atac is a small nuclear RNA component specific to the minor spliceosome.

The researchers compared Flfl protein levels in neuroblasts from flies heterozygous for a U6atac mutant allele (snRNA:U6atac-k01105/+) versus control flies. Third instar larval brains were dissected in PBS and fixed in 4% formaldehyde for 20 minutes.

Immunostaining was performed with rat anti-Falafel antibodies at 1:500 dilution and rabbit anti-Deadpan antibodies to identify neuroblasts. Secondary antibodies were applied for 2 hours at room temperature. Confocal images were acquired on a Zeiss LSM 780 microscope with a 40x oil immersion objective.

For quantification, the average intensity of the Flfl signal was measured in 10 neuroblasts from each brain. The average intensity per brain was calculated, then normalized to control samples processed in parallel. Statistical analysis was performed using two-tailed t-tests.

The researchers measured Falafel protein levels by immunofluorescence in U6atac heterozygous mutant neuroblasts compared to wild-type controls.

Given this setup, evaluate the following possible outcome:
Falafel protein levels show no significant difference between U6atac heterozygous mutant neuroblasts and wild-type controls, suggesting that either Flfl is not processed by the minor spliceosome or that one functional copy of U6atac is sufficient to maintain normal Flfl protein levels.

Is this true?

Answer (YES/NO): NO